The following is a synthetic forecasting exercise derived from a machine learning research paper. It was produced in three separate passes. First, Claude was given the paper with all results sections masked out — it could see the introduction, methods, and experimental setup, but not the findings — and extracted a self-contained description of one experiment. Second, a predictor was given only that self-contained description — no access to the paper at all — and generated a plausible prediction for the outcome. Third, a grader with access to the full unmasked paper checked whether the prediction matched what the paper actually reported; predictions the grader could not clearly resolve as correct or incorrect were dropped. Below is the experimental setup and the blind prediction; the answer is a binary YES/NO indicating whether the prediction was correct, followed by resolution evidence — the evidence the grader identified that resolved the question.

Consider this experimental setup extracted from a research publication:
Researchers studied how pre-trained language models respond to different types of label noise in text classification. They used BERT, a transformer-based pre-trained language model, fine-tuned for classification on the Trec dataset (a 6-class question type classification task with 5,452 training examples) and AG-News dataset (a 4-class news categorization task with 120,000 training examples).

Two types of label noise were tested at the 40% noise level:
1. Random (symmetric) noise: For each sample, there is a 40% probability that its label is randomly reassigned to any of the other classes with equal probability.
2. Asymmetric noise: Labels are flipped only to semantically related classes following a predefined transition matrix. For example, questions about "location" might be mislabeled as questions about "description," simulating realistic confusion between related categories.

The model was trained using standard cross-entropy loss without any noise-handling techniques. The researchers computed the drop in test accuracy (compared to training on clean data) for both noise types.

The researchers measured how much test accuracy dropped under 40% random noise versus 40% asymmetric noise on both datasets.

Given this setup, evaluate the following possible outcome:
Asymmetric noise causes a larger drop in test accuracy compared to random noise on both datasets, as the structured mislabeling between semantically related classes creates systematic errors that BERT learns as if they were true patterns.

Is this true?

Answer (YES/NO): YES